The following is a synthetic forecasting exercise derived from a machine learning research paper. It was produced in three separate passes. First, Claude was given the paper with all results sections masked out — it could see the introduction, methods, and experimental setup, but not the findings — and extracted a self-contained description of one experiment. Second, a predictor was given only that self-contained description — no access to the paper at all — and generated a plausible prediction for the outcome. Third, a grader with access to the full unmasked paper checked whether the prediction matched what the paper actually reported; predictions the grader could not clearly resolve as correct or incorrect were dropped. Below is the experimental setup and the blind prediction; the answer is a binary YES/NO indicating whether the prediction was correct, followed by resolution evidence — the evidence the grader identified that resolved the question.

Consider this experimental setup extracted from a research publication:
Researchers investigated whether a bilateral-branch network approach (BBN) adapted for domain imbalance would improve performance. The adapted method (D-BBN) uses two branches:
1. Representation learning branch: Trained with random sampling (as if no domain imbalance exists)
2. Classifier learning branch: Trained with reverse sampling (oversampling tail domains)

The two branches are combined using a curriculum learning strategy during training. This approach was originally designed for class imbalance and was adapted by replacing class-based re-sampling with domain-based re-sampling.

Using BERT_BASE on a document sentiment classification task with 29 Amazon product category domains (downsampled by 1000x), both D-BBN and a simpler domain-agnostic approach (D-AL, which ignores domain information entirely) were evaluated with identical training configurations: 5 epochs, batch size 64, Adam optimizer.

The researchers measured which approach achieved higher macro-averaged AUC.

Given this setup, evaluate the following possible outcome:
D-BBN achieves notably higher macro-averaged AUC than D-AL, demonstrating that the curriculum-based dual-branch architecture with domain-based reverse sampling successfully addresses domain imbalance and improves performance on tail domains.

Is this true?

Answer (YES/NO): NO